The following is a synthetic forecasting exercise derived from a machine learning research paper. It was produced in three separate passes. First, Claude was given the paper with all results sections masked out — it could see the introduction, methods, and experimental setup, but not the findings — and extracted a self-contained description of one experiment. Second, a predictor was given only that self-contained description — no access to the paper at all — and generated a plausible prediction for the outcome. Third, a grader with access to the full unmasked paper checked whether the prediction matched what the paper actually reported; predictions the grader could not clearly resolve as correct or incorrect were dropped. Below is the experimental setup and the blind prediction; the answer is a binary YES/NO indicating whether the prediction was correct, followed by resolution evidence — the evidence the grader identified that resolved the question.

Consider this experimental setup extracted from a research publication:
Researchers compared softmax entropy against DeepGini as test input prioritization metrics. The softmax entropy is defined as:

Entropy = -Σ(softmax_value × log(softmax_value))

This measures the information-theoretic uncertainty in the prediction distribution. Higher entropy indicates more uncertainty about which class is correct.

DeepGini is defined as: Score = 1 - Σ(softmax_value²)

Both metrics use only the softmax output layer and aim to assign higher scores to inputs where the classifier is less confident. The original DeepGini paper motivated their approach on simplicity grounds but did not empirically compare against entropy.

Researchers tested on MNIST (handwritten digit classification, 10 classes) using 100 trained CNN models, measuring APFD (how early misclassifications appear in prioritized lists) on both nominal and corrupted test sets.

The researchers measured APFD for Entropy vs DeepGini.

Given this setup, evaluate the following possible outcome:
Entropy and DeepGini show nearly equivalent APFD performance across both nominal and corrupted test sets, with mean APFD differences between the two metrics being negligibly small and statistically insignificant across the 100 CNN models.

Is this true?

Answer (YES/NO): YES